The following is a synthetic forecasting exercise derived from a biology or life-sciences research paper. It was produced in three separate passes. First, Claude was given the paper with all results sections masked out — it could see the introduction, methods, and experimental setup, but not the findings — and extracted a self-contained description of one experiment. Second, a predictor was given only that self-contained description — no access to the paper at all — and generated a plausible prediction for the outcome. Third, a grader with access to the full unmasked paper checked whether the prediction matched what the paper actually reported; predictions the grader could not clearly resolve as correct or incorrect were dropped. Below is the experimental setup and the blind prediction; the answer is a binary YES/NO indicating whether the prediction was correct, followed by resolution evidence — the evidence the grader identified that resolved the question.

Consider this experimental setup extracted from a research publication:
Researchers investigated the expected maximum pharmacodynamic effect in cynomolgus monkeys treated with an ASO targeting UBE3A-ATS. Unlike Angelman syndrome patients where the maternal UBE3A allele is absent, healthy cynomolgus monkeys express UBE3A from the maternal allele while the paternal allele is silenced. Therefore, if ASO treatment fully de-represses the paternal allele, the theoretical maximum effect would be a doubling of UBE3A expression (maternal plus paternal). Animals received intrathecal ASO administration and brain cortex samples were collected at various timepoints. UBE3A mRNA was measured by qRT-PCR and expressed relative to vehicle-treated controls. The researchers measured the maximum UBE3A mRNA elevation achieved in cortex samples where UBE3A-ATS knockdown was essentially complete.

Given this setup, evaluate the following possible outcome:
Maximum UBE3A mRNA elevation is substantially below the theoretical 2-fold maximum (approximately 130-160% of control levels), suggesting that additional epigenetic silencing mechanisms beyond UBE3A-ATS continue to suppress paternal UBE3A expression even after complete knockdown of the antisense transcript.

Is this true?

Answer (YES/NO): NO